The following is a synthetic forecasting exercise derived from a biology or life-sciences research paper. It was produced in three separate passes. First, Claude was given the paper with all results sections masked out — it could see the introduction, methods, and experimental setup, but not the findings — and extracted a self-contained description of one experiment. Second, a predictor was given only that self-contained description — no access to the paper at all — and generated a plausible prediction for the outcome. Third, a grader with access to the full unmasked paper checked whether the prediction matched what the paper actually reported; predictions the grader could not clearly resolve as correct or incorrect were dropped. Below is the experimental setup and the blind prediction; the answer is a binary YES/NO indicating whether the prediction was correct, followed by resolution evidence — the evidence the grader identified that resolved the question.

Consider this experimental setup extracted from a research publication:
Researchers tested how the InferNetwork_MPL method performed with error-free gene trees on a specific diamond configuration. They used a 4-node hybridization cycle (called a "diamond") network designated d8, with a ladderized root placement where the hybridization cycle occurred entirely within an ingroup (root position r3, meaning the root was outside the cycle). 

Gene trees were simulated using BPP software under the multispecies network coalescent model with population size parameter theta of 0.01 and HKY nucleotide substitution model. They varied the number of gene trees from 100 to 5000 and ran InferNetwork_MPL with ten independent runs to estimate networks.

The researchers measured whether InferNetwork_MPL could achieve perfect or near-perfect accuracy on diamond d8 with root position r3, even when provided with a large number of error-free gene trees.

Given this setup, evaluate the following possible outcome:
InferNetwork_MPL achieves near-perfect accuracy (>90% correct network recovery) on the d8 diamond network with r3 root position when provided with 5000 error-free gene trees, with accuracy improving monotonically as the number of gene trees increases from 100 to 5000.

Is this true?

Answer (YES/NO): NO